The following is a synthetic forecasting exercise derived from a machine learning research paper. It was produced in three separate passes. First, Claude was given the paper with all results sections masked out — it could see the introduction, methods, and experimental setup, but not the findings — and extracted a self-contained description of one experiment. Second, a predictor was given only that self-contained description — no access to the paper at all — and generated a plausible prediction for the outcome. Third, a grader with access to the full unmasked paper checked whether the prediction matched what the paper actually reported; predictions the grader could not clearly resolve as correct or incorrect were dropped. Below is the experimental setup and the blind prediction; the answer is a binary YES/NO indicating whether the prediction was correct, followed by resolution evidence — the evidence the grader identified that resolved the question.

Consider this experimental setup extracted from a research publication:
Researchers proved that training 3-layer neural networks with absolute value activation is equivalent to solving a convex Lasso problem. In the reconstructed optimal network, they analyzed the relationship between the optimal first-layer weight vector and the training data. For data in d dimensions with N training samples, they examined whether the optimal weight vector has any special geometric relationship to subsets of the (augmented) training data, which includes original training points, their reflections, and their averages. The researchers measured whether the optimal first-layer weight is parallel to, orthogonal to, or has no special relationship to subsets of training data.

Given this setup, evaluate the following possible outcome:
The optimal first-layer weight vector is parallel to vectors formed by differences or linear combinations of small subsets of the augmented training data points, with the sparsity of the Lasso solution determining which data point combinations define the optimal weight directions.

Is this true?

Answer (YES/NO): NO